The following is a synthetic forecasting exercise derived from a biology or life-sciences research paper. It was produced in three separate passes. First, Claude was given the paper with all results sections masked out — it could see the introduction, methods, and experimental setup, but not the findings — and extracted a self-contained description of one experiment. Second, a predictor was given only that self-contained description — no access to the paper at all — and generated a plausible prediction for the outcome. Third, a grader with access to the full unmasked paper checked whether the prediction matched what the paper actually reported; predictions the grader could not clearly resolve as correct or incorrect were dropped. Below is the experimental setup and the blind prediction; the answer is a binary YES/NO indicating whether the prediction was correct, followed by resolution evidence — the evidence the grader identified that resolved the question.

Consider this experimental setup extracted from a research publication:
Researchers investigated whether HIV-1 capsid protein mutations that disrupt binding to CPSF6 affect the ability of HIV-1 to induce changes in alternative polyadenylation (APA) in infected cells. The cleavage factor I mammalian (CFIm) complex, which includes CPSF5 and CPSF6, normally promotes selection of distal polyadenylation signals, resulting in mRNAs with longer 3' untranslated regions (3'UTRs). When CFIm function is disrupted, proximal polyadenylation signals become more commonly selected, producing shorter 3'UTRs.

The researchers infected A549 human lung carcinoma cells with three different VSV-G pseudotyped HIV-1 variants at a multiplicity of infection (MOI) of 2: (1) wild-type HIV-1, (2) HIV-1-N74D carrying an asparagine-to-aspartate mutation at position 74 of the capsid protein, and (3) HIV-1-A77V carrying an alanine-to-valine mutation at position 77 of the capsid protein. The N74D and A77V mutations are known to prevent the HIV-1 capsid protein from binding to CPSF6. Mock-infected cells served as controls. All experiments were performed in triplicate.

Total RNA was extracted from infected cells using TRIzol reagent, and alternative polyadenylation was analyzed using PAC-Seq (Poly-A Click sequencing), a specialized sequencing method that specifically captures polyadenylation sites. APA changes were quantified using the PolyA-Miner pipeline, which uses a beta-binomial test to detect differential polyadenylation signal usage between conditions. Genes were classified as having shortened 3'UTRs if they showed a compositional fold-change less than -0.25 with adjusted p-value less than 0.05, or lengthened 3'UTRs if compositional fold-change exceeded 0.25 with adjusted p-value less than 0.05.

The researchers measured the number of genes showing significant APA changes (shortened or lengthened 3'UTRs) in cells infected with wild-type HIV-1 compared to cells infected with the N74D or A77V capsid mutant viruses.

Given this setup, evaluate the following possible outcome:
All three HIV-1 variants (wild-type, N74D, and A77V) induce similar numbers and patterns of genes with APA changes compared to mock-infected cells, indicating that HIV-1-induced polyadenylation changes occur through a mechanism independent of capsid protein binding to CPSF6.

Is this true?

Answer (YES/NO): NO